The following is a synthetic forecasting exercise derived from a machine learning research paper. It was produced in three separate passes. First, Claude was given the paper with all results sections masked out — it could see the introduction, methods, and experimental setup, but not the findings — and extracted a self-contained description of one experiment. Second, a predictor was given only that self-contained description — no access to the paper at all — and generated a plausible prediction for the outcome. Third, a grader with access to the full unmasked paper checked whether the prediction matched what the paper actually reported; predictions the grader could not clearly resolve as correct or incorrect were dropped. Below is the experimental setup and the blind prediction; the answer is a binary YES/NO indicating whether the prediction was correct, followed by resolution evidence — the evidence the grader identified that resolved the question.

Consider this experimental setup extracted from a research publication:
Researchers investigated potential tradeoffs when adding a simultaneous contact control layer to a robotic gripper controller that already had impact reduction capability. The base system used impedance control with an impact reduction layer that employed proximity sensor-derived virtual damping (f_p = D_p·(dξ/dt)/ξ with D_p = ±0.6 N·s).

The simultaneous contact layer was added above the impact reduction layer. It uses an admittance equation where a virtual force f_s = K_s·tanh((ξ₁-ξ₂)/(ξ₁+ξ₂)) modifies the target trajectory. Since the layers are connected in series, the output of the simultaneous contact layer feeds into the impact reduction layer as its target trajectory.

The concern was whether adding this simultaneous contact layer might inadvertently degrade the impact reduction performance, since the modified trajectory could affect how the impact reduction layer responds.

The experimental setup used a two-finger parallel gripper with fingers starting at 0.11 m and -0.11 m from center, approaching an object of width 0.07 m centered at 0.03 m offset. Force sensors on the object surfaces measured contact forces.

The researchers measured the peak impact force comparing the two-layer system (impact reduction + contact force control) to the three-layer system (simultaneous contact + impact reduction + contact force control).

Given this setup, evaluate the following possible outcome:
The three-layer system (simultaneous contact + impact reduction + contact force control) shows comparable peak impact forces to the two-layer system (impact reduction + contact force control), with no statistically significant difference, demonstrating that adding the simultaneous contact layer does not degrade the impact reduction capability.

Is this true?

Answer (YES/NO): YES